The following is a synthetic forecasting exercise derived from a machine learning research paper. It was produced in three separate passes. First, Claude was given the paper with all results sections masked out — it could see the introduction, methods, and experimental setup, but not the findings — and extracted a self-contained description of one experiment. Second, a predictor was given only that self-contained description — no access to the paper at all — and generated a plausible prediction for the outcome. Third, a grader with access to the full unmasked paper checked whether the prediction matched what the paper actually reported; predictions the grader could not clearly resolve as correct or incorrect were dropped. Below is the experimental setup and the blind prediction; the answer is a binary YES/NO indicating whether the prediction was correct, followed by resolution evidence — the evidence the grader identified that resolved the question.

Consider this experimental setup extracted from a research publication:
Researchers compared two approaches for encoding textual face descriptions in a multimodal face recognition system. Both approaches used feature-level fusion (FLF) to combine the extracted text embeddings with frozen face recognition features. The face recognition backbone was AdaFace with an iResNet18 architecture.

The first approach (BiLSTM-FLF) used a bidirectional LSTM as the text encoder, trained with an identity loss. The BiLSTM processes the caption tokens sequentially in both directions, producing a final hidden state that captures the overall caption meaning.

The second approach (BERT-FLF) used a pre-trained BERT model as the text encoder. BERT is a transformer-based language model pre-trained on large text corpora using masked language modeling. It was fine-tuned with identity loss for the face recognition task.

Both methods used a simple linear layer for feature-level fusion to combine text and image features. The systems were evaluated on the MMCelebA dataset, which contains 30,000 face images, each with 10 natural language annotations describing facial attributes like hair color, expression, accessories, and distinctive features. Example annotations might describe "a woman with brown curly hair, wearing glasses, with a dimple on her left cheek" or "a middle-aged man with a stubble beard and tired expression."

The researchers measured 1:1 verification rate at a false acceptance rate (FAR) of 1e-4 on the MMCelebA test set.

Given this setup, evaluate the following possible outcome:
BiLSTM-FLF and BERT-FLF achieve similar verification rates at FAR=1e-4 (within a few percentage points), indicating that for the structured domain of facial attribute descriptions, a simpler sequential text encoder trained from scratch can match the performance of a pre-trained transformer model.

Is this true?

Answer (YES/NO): YES